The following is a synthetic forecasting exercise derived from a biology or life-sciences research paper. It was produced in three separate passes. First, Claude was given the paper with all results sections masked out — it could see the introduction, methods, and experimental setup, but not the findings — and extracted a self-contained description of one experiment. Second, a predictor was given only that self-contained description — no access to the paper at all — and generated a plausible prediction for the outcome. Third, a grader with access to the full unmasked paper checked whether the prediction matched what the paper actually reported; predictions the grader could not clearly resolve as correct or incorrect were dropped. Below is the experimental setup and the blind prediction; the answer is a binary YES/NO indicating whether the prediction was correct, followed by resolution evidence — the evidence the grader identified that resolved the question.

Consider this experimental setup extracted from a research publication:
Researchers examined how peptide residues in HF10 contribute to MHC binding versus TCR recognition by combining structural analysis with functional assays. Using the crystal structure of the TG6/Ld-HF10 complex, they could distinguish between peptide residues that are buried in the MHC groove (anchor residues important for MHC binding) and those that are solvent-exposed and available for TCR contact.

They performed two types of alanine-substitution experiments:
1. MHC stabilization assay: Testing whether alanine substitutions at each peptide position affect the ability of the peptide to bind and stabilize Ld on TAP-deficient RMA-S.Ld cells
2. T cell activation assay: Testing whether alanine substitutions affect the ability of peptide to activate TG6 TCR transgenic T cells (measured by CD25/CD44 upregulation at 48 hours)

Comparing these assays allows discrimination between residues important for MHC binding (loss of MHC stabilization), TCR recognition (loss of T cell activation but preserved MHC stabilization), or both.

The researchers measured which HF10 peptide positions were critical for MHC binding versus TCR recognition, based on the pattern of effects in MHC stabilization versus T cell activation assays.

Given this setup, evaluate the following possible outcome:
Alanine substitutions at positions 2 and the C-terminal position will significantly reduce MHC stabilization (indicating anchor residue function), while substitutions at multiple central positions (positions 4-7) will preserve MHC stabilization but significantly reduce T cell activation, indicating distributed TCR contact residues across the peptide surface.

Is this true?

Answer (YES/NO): NO